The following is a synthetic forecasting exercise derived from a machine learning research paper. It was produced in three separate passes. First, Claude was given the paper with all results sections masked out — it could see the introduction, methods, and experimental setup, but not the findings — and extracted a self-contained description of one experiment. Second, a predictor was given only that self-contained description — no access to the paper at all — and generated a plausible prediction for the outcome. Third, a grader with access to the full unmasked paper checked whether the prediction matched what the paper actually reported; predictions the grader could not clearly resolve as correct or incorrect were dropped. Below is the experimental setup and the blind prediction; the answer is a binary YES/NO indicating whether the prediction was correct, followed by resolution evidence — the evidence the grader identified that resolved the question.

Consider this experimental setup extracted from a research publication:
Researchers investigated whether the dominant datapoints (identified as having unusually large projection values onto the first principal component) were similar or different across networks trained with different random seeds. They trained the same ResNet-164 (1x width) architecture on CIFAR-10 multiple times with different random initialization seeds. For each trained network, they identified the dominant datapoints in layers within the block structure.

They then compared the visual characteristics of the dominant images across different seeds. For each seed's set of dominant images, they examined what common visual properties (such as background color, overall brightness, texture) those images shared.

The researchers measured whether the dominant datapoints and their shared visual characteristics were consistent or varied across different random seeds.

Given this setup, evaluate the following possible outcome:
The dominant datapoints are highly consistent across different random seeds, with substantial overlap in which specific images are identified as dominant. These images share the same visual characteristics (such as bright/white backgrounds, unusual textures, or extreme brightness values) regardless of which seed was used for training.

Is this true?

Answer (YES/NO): NO